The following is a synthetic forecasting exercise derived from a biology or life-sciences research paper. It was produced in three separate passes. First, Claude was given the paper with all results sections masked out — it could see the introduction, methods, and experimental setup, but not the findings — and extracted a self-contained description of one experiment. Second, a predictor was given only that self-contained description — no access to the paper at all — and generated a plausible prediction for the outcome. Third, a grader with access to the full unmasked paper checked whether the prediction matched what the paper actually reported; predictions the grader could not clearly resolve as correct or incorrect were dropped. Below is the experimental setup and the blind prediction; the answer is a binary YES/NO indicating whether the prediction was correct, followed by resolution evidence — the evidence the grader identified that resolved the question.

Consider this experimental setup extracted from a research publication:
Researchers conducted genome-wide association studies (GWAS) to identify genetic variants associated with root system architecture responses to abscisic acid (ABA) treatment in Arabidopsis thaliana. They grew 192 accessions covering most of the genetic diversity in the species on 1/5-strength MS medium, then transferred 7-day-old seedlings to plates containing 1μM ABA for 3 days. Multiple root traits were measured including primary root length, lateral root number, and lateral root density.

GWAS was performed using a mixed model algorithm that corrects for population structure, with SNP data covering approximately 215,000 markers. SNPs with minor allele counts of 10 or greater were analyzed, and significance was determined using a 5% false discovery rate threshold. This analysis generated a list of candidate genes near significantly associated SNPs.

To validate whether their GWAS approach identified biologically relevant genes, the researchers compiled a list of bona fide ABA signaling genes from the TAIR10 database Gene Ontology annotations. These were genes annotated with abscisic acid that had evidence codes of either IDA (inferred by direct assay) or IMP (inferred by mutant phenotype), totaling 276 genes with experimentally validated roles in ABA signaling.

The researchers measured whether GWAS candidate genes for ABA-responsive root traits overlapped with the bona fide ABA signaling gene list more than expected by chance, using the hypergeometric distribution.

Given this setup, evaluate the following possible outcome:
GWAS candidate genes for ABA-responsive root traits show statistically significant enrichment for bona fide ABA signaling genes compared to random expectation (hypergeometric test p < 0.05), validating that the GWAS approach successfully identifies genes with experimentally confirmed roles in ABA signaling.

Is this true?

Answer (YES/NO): NO